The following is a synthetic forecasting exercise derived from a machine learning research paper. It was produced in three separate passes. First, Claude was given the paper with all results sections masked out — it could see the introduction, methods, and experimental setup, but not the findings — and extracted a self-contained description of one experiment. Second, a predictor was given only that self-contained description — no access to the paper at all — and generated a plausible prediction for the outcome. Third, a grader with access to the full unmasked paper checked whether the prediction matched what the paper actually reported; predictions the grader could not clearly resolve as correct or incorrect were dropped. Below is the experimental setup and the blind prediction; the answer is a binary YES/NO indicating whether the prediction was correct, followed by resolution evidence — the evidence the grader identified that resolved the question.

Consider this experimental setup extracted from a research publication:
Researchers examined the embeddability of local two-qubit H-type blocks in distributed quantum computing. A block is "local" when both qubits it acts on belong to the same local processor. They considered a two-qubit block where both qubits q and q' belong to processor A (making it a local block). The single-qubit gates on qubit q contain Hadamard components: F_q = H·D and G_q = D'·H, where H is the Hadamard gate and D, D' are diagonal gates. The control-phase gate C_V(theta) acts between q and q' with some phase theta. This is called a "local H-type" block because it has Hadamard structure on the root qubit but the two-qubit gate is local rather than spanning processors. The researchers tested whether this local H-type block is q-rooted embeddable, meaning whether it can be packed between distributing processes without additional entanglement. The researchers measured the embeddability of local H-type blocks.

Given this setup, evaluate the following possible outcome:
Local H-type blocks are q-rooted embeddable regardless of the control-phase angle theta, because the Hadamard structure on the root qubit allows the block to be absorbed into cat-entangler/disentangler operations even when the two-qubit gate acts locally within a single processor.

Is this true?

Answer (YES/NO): NO